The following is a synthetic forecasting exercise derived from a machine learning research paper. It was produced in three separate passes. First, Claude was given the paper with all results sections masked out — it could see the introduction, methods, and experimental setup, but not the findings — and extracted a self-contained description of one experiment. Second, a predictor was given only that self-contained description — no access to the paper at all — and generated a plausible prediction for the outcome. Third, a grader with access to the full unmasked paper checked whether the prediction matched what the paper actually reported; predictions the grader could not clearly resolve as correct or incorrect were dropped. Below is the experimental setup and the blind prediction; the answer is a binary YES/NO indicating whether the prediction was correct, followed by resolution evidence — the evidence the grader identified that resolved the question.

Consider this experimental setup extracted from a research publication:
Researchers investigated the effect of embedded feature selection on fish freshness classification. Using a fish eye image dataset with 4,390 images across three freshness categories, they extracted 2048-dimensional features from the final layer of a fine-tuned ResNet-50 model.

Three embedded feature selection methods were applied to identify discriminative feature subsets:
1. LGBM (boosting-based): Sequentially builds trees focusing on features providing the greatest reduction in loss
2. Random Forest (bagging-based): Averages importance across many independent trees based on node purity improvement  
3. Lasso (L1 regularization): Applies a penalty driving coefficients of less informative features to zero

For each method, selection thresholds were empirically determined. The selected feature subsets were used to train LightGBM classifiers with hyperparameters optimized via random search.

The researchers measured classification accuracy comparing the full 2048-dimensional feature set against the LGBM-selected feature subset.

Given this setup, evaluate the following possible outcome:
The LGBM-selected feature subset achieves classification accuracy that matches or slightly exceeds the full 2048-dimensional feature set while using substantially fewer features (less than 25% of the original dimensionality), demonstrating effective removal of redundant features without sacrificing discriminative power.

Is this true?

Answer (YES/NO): YES